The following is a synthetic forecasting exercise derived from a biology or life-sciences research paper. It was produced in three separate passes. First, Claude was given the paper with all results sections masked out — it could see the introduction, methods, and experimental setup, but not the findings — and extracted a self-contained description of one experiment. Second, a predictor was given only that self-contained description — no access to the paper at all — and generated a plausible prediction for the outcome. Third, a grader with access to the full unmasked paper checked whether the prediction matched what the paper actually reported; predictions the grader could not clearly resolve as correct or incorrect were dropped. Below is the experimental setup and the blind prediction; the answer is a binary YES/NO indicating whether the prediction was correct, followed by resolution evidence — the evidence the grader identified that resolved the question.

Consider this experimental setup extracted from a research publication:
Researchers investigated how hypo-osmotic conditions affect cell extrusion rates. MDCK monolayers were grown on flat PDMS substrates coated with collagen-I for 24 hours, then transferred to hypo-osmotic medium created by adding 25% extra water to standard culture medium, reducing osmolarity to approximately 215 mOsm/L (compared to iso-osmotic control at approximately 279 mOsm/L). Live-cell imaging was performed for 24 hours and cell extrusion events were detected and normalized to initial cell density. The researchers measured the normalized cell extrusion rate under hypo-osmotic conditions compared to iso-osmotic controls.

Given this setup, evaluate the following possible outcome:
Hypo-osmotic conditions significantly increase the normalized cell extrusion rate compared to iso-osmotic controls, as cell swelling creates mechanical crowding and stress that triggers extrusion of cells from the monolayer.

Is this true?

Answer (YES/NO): NO